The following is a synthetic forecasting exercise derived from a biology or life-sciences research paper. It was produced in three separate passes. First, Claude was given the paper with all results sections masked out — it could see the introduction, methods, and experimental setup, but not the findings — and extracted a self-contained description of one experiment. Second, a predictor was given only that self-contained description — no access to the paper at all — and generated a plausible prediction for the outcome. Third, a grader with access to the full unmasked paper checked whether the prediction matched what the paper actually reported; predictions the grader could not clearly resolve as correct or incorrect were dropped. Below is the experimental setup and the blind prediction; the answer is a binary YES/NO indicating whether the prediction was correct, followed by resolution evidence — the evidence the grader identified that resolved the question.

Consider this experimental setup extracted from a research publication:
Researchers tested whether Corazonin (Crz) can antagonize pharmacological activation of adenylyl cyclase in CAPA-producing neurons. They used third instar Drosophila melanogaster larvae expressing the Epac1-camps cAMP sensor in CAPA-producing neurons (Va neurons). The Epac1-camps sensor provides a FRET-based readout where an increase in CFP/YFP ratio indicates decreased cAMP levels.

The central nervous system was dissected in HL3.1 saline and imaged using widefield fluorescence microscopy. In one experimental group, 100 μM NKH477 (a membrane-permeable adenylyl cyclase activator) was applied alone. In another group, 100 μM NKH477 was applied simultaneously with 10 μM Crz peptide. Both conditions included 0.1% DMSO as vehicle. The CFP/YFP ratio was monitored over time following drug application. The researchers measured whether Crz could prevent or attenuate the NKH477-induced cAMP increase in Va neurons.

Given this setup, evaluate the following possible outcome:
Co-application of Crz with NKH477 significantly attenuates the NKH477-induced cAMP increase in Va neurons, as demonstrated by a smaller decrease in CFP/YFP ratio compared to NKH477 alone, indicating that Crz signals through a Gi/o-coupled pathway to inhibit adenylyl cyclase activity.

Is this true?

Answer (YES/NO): YES